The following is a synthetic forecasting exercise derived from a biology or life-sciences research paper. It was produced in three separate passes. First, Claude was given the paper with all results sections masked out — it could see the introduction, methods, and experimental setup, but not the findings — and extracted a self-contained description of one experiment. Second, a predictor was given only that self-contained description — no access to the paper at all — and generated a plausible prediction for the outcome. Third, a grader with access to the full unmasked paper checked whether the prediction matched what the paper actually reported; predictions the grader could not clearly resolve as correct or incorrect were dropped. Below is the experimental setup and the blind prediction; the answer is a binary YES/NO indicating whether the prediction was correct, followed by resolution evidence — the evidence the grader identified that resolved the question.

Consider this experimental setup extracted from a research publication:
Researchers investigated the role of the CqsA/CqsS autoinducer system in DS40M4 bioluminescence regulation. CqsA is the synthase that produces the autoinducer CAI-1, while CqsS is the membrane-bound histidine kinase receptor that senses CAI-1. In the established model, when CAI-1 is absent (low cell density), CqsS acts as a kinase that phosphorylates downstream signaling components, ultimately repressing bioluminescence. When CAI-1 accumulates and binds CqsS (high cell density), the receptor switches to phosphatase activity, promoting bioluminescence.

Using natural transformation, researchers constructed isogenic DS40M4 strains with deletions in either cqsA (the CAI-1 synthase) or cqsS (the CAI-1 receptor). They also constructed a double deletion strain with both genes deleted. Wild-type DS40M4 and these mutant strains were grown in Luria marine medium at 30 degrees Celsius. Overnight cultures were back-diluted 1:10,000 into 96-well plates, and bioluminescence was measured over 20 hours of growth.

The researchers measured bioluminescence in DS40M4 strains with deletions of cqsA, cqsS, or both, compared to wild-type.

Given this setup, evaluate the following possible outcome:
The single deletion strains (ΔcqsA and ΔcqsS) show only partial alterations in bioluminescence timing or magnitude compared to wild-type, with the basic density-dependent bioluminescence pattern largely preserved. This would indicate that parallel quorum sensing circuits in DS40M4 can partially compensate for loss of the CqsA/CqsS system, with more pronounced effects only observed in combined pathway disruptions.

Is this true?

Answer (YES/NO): YES